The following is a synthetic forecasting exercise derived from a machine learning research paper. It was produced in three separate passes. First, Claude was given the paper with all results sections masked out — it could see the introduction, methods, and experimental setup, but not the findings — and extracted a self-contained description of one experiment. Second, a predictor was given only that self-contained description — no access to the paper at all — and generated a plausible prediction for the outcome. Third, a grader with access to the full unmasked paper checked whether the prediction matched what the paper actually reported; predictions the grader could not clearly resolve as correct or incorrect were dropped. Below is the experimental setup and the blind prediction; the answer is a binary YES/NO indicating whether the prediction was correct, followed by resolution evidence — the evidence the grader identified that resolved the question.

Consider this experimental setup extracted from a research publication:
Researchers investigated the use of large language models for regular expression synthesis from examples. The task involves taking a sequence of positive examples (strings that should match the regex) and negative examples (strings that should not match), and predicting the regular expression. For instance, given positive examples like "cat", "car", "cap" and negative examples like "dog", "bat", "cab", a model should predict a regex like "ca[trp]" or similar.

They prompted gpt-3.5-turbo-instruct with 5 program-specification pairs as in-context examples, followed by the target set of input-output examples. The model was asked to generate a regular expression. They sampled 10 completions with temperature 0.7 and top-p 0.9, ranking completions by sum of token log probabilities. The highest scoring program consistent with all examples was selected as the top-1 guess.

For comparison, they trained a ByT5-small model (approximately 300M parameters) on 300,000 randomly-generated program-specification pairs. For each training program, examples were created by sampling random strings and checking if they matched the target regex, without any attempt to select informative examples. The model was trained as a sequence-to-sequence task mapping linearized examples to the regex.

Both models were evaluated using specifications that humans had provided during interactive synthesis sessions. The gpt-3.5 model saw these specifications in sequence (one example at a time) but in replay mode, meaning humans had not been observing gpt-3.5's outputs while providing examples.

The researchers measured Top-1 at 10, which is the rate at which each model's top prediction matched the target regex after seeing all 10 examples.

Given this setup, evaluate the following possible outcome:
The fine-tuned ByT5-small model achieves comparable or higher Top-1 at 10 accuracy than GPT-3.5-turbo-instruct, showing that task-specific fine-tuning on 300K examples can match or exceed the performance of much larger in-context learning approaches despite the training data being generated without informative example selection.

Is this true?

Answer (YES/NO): YES